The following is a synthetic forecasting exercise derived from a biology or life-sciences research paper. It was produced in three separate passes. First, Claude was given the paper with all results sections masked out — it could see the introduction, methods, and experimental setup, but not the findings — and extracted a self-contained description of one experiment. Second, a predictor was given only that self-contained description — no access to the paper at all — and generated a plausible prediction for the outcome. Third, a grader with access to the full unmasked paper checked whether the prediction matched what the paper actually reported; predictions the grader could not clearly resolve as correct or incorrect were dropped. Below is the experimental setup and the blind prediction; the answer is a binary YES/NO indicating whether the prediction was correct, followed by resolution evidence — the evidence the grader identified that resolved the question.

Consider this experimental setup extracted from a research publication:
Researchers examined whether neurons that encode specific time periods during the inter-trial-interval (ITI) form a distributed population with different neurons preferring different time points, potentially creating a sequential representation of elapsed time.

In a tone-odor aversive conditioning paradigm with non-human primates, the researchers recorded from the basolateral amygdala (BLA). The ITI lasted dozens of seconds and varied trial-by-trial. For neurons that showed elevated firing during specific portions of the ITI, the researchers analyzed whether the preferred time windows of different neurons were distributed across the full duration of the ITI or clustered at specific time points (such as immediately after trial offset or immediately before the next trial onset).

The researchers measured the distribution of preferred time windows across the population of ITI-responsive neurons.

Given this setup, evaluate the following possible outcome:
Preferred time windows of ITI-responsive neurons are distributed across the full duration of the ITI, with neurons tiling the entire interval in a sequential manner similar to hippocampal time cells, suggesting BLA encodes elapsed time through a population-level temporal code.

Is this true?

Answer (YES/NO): YES